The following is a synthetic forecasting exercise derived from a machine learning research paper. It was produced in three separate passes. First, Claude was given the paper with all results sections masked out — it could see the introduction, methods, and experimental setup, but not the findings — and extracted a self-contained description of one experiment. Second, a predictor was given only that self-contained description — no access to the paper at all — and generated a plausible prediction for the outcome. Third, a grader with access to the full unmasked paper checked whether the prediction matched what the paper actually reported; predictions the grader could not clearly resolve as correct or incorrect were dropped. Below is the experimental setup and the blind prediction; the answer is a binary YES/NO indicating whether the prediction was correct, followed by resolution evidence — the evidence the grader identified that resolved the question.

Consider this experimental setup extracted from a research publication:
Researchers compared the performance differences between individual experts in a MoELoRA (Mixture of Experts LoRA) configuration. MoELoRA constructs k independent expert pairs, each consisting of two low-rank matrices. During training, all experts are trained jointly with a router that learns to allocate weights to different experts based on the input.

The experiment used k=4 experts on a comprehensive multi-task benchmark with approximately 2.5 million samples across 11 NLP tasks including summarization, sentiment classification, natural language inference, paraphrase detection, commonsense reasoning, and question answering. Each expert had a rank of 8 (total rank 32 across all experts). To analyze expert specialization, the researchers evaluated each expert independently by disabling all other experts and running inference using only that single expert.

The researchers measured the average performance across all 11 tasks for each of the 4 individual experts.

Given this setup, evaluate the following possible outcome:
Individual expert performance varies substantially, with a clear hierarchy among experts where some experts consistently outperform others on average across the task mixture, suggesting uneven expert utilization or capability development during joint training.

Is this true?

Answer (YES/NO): YES